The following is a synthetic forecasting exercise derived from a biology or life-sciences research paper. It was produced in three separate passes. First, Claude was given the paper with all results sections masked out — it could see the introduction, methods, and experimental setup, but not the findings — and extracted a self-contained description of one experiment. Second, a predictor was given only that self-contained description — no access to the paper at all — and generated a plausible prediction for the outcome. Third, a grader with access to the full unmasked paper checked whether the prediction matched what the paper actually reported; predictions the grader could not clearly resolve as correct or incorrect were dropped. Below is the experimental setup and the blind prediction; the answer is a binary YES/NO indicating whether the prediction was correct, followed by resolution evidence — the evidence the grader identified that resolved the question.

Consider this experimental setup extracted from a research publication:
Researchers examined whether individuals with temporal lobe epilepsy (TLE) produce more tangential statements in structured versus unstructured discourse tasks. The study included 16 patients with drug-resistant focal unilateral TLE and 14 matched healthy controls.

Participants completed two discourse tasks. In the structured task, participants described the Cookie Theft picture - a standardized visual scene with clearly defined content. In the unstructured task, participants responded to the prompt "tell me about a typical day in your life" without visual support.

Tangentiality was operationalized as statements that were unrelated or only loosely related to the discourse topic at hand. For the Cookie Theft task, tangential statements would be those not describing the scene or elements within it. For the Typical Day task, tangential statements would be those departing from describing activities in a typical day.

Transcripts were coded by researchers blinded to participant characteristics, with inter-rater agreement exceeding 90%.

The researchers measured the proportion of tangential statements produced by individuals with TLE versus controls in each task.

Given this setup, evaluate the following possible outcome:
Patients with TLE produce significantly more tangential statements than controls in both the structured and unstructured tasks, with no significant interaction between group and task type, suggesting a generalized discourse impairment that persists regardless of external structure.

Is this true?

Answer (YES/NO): NO